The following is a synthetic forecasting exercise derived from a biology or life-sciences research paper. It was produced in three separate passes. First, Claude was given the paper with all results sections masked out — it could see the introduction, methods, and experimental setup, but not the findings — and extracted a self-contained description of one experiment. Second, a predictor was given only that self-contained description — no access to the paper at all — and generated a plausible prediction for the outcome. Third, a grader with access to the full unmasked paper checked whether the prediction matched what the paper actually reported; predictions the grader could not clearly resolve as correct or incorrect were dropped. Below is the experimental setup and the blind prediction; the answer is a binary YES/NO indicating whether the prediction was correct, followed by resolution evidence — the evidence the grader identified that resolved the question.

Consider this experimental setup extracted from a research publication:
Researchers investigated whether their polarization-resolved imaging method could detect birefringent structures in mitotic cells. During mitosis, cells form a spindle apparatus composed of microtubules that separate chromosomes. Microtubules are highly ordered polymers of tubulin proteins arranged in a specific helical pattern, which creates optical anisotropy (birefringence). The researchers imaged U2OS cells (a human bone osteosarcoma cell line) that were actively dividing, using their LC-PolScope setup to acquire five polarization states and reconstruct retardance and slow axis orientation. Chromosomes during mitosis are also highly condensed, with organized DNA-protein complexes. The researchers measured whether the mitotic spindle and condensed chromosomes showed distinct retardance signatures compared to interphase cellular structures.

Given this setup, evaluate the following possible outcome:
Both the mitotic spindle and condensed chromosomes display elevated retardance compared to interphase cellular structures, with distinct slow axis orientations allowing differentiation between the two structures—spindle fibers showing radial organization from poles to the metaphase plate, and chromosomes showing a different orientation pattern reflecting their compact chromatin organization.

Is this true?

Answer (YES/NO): NO